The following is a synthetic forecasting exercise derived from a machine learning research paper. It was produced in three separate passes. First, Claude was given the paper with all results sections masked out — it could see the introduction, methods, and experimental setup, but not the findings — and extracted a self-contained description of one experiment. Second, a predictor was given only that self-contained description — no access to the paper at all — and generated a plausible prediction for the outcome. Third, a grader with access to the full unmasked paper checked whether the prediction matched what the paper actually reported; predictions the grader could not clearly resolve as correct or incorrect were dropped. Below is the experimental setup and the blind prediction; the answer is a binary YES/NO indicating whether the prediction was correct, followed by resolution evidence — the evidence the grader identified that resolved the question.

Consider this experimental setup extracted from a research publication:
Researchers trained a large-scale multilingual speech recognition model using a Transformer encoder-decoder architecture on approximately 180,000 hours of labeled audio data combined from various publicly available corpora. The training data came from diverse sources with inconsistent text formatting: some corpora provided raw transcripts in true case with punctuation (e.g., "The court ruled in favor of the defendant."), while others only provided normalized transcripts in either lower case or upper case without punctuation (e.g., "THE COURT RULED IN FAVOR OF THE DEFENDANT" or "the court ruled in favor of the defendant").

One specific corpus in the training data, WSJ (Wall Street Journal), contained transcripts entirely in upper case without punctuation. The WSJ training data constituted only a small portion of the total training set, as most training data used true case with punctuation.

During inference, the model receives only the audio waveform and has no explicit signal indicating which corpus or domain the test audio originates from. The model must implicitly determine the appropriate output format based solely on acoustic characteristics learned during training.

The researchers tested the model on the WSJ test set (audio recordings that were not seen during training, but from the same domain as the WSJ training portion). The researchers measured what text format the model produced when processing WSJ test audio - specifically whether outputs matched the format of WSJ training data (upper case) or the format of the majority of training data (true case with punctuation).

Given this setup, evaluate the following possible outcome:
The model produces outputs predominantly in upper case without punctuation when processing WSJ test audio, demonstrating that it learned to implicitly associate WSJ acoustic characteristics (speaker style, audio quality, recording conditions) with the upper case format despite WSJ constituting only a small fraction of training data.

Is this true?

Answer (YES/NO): YES